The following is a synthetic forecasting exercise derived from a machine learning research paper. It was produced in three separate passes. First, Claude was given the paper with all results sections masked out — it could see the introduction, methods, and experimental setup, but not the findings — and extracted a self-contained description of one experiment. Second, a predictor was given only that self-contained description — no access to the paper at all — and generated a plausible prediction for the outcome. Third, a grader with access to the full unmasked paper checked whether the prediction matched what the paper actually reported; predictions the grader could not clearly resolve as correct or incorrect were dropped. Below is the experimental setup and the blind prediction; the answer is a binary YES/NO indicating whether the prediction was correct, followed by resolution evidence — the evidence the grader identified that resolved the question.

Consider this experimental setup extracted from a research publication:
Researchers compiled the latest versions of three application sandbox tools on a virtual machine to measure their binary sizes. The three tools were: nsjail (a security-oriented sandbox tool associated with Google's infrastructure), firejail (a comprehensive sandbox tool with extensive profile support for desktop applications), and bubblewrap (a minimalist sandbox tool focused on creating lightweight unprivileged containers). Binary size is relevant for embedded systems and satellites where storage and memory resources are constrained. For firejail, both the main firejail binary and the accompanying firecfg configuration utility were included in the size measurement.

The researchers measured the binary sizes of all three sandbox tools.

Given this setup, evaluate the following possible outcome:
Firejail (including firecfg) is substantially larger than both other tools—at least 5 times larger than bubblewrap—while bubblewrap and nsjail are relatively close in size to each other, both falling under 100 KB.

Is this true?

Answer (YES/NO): NO